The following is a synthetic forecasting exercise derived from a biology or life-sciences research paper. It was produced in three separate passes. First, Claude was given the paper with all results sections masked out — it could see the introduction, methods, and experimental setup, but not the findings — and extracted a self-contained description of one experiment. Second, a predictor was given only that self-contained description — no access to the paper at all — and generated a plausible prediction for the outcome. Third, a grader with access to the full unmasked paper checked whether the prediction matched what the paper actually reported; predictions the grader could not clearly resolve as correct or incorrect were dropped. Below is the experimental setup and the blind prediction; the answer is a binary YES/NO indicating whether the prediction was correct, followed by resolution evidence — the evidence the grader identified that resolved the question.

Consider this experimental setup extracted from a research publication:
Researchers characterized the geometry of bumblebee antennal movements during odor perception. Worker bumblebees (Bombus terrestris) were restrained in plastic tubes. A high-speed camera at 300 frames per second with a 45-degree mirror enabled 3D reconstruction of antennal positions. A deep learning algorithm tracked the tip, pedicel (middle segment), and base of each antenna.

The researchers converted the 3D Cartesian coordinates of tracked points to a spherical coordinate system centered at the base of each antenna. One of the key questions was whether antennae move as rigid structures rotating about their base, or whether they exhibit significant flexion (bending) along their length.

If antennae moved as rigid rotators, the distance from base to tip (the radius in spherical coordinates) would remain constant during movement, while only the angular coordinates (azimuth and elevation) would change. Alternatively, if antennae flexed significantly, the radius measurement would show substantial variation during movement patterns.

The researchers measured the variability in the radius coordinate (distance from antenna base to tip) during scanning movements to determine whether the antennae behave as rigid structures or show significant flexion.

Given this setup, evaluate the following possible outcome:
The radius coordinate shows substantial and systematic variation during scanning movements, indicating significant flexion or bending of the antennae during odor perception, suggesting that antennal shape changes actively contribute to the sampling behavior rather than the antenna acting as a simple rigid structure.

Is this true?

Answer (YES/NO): NO